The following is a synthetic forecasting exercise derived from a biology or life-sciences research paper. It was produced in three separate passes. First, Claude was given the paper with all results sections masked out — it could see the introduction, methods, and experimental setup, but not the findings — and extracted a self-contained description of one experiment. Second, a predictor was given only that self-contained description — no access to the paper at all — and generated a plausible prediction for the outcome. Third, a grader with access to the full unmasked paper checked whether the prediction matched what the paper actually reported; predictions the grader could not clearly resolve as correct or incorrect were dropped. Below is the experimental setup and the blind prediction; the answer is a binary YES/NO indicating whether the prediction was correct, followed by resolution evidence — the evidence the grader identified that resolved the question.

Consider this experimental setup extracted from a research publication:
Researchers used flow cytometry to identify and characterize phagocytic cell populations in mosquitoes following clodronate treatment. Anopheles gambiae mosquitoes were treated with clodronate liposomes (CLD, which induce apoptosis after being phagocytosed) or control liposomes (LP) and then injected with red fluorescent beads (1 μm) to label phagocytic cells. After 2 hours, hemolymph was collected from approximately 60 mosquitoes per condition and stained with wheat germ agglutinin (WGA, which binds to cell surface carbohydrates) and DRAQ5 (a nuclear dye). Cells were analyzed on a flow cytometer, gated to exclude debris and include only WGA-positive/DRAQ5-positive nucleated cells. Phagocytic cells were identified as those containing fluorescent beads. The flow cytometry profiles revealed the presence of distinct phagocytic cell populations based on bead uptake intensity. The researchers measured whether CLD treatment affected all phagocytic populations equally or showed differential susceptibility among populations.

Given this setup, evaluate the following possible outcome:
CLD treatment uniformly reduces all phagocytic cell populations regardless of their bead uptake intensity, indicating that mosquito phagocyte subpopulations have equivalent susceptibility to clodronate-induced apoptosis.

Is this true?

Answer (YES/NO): NO